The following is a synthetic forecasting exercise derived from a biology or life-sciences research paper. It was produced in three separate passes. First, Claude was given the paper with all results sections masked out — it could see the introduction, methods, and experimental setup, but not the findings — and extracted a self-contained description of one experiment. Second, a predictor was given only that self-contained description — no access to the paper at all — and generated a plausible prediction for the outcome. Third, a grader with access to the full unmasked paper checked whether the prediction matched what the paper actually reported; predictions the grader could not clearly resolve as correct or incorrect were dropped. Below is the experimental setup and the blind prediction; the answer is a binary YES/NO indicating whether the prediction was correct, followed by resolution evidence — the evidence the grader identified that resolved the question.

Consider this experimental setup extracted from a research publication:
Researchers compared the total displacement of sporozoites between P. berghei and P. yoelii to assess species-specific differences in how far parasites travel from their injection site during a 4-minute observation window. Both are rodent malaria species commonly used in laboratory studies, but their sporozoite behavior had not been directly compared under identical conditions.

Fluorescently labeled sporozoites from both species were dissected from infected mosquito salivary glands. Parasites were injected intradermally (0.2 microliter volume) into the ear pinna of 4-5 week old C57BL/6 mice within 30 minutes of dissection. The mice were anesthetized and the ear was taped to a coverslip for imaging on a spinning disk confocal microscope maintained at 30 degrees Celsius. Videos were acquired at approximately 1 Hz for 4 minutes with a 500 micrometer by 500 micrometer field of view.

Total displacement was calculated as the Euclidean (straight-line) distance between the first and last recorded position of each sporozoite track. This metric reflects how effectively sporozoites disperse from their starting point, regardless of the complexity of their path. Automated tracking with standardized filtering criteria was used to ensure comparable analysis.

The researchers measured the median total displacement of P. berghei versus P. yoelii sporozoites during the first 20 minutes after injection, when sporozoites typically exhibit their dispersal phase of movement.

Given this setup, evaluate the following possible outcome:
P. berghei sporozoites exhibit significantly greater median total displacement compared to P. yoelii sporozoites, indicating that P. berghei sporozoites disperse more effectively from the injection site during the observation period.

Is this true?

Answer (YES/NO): NO